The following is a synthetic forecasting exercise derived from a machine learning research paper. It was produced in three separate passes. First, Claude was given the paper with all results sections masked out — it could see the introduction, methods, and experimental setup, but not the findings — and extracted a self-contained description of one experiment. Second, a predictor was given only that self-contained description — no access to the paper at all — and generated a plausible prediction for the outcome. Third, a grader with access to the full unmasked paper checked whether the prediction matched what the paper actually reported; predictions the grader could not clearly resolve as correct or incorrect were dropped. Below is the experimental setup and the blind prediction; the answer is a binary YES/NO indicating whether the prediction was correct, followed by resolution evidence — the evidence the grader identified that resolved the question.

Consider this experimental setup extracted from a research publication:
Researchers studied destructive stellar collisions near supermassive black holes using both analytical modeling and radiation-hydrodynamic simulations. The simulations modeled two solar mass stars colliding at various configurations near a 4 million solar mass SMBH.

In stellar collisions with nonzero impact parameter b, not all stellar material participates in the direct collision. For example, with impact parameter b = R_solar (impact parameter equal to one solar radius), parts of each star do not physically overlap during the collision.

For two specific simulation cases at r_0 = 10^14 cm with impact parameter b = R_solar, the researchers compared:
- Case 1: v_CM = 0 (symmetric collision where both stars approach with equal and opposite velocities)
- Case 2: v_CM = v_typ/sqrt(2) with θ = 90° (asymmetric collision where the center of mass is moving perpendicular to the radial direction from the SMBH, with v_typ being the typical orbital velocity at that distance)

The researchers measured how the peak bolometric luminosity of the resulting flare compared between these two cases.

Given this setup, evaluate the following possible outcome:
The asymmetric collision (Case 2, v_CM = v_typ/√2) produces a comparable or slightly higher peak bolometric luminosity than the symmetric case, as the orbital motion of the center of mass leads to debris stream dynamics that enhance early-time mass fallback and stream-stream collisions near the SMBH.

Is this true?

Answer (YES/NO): YES